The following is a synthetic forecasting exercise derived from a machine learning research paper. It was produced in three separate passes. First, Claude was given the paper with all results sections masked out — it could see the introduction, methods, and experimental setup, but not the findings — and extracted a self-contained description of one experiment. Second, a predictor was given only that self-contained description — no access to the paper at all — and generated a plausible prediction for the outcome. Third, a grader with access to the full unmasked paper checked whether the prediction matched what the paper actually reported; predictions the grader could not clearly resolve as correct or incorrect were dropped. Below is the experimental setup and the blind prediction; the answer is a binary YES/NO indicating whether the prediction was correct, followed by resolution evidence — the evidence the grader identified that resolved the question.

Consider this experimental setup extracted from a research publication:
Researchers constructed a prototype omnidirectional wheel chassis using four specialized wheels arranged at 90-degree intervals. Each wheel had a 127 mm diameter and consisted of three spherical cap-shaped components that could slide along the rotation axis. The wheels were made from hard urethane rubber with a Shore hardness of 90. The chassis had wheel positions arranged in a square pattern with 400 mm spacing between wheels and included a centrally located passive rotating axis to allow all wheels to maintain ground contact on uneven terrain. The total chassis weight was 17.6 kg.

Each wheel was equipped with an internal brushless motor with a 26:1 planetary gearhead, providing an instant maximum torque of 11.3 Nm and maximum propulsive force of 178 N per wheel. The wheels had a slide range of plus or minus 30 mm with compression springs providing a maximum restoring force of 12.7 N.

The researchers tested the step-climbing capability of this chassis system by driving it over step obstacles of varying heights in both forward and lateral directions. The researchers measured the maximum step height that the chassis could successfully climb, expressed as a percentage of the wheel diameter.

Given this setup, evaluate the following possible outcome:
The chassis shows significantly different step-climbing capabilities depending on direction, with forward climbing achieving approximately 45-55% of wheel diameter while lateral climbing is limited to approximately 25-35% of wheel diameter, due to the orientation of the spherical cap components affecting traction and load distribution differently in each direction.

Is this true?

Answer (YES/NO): NO